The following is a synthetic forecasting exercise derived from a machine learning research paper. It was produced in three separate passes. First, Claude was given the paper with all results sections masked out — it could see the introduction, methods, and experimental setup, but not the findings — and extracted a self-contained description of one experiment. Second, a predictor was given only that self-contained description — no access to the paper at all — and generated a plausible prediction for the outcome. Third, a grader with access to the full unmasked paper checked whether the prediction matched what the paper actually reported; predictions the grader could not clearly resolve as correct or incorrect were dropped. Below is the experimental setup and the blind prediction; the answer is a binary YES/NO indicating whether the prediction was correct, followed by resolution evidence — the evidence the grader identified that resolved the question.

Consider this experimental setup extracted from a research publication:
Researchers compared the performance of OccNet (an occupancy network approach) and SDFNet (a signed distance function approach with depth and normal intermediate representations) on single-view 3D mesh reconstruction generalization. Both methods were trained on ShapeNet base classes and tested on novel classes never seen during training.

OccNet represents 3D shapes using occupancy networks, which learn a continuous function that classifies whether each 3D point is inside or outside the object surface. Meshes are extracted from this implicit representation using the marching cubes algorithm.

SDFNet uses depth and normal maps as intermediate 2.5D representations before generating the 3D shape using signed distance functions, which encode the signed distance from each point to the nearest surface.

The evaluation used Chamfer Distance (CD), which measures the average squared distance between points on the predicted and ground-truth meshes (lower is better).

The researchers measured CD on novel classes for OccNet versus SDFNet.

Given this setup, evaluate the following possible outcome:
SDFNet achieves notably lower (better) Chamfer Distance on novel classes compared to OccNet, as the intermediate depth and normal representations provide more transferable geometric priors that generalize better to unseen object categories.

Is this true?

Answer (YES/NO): NO